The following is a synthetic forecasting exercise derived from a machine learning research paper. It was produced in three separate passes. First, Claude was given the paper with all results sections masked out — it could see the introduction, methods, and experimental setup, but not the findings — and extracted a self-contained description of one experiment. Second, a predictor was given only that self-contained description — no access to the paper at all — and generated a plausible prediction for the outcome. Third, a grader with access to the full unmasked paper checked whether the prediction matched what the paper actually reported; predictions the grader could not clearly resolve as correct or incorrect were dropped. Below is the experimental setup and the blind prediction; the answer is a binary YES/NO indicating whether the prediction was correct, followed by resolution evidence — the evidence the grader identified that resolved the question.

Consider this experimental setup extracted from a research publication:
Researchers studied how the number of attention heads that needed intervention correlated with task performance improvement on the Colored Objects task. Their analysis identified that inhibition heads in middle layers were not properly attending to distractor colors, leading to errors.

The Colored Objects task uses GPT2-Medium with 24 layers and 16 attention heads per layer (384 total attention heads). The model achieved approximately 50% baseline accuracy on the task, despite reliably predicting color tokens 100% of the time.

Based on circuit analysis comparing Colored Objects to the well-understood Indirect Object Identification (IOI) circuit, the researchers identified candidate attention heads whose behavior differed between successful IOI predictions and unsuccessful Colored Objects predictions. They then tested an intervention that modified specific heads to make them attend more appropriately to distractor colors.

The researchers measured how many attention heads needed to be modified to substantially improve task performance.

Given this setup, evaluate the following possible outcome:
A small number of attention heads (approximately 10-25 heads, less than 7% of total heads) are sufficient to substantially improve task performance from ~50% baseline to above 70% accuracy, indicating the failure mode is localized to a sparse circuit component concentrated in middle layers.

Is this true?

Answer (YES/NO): NO